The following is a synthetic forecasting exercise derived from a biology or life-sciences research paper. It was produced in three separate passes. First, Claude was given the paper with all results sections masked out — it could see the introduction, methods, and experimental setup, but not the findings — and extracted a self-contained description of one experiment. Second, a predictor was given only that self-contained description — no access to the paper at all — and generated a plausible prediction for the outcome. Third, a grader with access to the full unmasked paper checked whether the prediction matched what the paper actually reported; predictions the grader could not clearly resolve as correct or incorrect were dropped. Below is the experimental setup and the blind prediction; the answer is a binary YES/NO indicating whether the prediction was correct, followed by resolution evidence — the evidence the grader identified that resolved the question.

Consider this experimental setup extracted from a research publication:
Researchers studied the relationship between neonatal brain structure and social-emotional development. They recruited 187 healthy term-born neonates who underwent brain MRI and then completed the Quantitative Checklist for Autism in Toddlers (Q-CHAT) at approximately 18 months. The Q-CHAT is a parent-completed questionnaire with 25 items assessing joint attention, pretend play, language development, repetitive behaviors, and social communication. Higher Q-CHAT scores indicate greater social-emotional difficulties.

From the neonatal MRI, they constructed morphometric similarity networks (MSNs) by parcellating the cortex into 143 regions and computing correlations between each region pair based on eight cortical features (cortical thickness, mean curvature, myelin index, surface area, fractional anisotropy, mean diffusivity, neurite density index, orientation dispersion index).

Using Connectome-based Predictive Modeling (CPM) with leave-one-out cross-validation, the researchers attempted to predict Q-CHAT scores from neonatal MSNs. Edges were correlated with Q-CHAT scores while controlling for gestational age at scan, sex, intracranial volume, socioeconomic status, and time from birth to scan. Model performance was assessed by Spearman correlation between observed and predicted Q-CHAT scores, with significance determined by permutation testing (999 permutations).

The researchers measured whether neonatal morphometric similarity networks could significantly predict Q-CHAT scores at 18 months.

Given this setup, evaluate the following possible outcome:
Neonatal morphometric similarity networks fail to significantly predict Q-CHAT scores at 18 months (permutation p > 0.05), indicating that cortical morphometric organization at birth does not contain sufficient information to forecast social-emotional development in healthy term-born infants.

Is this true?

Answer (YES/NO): NO